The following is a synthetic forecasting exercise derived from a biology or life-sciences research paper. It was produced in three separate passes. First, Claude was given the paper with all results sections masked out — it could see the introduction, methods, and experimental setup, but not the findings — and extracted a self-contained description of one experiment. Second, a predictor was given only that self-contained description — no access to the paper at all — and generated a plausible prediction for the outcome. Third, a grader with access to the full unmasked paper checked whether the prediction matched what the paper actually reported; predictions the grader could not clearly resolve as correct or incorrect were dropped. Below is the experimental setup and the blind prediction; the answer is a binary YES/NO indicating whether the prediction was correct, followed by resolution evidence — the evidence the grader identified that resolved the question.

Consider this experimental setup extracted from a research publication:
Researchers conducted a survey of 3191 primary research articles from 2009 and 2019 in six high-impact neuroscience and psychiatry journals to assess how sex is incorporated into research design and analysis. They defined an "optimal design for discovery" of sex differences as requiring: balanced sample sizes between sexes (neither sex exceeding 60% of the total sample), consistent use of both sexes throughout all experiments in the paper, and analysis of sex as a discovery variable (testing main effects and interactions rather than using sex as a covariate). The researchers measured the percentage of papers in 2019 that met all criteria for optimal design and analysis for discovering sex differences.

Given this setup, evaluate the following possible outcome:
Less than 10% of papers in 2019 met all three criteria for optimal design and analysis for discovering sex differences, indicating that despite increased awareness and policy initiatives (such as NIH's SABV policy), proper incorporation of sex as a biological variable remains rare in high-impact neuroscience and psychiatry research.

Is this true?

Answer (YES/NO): YES